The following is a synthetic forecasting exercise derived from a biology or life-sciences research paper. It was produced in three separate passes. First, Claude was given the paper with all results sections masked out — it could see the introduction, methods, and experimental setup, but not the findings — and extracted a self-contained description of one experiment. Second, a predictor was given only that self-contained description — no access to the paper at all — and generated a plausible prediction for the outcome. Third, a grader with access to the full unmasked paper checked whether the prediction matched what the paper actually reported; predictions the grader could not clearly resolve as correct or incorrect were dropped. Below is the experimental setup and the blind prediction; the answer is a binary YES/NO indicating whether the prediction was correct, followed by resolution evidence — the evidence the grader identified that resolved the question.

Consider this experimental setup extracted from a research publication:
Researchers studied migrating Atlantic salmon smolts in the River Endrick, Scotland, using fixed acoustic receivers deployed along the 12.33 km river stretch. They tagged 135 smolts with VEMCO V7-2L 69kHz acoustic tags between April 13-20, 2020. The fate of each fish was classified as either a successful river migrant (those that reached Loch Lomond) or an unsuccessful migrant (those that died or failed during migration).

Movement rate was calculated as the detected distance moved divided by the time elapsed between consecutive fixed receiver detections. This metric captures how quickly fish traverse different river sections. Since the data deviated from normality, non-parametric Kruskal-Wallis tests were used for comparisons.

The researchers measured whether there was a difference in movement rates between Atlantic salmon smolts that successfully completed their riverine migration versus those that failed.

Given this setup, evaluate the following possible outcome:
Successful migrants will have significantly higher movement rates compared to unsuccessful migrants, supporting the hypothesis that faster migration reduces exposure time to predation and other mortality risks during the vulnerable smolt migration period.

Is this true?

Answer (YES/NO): YES